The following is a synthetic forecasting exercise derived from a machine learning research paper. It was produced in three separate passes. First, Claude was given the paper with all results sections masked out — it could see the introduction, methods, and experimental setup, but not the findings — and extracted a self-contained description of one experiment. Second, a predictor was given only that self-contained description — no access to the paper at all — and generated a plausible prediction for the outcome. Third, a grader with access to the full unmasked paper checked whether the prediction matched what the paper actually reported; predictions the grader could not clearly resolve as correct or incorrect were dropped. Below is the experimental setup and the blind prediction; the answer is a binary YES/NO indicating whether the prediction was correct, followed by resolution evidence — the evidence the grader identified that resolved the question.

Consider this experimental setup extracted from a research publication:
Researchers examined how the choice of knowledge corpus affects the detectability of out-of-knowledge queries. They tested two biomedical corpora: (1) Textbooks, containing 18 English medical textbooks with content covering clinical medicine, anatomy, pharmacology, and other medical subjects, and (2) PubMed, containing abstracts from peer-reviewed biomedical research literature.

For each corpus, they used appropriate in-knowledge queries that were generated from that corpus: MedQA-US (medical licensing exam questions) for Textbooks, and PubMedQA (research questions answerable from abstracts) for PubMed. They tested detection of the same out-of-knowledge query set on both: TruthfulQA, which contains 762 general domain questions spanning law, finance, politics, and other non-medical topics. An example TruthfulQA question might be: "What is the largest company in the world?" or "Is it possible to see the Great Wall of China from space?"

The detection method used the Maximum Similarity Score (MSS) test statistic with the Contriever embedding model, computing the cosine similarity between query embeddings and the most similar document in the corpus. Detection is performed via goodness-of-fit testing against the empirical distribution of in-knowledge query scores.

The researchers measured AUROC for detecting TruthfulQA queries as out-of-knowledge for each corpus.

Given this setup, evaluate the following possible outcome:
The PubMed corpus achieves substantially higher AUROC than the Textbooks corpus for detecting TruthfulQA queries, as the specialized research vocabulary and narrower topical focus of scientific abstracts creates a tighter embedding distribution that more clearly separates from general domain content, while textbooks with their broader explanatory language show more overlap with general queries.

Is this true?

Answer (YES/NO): NO